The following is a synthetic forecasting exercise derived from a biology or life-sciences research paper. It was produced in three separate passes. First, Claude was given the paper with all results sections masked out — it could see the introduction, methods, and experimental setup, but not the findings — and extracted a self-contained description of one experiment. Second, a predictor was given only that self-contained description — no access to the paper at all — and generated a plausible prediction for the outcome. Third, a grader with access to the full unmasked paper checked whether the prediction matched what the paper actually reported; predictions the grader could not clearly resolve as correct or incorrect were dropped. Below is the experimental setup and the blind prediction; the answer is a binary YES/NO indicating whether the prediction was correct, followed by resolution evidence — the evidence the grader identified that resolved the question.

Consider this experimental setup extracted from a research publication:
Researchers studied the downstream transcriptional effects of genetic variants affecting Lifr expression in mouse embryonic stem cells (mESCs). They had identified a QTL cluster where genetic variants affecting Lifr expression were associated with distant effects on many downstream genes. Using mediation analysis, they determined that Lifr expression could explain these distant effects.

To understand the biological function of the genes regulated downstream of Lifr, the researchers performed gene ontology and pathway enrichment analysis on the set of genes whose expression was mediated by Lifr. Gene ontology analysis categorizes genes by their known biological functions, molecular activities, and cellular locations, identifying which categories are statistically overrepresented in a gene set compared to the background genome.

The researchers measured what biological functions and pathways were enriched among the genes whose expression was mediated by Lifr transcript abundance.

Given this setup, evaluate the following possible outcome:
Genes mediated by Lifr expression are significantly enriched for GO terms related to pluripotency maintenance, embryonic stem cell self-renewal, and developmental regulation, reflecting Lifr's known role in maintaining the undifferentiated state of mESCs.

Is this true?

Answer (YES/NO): YES